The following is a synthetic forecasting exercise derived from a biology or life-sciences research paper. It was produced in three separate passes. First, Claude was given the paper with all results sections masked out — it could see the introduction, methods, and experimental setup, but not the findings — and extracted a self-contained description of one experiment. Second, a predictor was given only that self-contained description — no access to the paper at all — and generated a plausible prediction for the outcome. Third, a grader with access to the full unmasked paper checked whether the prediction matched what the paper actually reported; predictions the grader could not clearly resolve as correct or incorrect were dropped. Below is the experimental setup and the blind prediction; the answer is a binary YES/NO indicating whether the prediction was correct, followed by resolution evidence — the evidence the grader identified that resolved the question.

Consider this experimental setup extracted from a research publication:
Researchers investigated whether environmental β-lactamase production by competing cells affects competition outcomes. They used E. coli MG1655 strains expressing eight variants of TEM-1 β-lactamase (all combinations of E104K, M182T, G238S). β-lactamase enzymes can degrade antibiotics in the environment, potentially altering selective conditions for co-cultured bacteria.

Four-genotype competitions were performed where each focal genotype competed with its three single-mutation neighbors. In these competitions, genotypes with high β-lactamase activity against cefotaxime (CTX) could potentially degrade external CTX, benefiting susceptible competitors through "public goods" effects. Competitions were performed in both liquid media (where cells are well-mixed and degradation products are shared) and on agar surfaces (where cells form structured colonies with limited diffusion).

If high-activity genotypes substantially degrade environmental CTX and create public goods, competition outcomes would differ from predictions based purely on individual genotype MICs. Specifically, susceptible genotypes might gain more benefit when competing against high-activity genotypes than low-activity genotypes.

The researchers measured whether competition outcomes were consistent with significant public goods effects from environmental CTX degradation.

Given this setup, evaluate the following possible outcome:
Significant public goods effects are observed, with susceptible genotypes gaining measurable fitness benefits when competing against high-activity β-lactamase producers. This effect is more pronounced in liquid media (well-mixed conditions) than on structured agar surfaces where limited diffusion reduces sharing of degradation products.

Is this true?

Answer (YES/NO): NO